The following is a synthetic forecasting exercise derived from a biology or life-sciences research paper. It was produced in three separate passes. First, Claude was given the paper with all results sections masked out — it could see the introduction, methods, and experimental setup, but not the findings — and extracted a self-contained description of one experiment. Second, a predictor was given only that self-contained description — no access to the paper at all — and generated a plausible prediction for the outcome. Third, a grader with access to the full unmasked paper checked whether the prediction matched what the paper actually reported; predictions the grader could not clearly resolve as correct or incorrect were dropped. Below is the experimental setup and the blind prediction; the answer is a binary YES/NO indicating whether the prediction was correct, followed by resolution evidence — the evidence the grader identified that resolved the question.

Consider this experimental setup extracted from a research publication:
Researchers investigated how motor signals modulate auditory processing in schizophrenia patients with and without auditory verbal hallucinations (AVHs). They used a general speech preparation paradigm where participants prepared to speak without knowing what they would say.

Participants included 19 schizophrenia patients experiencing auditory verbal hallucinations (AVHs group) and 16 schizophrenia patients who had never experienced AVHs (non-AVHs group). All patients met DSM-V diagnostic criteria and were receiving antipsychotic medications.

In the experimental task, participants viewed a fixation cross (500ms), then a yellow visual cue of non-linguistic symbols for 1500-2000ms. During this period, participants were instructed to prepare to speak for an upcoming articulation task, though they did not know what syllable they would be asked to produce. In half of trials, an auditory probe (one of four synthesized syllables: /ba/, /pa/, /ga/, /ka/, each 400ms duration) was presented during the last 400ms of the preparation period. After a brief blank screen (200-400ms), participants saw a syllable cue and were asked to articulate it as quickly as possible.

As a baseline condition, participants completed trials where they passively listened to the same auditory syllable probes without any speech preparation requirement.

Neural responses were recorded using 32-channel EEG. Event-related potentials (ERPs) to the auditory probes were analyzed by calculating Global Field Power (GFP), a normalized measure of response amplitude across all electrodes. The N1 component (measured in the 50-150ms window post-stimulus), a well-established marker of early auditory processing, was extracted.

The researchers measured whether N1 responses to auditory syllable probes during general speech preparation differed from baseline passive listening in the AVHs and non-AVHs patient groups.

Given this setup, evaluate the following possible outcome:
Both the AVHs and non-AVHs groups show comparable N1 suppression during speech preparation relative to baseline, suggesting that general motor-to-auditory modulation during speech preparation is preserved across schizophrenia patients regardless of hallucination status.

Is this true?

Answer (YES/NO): NO